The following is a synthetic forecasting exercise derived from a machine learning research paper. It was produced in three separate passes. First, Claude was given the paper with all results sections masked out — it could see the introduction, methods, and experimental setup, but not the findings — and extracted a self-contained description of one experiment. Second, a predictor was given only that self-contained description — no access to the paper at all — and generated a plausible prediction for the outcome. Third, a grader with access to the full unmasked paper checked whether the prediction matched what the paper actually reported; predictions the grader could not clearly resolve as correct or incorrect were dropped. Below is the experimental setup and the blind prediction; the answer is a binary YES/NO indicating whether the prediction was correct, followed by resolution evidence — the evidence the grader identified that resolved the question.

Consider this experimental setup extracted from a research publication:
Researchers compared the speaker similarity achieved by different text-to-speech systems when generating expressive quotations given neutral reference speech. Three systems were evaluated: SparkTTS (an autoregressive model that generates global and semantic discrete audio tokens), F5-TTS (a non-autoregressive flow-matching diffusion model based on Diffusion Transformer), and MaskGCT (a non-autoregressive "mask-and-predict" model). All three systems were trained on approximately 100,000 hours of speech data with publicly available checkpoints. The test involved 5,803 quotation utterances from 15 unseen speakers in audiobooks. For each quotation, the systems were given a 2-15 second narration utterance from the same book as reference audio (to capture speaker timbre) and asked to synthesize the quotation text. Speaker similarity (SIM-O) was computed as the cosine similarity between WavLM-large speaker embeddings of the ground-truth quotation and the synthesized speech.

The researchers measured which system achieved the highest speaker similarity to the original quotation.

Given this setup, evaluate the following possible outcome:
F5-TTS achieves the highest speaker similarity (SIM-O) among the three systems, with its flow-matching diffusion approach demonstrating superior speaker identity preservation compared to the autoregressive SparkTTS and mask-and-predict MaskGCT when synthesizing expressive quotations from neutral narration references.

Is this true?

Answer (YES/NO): NO